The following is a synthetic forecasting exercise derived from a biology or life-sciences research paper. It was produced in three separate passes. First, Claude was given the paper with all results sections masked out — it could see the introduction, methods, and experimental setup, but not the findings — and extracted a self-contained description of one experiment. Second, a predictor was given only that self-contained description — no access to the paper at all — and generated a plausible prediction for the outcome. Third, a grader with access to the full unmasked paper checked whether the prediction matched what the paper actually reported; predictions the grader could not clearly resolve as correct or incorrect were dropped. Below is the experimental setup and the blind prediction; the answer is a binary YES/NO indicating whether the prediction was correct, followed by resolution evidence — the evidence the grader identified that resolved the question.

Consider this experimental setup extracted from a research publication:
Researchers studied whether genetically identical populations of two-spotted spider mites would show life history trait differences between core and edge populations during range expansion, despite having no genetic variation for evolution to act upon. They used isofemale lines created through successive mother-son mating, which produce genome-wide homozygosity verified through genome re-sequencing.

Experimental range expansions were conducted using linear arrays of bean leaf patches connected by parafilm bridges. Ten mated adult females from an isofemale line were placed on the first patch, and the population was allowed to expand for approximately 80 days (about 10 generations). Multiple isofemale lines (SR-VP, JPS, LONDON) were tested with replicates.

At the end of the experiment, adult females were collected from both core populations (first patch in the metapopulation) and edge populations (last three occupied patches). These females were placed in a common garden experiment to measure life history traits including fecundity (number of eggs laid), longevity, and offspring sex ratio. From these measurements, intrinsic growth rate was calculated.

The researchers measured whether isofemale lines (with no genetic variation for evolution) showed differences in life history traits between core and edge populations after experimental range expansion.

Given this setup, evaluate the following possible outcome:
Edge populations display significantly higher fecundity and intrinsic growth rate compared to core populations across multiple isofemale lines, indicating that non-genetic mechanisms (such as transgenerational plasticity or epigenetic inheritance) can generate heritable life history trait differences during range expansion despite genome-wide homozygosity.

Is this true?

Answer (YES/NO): NO